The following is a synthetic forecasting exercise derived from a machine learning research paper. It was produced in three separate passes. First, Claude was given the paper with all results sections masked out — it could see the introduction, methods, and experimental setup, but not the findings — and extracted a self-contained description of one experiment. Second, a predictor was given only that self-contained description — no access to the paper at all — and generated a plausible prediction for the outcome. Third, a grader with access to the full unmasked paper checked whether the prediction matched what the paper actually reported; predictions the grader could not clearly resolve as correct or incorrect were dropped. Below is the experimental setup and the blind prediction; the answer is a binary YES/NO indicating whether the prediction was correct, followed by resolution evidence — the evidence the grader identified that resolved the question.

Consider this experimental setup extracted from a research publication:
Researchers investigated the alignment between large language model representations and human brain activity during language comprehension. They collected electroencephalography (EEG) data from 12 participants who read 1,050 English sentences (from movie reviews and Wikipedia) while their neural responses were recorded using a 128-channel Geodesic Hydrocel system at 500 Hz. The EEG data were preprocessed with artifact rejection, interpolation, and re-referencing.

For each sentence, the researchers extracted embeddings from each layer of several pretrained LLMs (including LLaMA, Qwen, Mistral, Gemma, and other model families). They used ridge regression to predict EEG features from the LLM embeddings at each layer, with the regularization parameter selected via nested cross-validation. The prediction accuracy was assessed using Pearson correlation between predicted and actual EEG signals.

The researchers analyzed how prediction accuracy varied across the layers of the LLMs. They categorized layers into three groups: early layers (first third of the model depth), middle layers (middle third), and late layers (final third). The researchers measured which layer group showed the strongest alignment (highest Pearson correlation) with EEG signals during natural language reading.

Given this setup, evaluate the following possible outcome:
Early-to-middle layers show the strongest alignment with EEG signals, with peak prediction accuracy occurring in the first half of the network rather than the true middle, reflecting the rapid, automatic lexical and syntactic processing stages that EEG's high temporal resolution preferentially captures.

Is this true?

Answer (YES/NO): NO